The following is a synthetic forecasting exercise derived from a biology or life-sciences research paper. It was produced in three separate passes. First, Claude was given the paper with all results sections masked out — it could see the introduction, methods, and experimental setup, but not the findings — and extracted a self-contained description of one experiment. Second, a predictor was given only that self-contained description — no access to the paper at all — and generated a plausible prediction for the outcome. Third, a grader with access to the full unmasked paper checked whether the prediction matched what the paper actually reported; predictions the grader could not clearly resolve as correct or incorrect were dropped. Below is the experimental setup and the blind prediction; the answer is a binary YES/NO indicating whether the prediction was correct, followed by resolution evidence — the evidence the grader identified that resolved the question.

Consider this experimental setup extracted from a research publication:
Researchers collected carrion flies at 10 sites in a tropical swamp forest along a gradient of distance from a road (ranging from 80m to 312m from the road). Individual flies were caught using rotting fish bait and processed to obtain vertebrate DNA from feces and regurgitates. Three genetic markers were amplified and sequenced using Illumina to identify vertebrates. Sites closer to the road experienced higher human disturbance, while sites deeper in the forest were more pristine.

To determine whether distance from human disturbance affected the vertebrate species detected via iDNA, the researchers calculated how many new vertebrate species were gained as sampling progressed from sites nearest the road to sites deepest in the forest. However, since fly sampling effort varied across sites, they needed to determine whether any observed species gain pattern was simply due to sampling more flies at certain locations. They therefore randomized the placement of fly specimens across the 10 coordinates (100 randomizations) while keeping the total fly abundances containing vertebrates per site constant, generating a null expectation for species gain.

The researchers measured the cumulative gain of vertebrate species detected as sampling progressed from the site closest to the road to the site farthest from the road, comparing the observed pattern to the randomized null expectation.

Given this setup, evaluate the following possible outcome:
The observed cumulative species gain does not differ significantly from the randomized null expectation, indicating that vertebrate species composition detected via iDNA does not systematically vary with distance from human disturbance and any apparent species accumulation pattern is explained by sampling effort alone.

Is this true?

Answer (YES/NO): YES